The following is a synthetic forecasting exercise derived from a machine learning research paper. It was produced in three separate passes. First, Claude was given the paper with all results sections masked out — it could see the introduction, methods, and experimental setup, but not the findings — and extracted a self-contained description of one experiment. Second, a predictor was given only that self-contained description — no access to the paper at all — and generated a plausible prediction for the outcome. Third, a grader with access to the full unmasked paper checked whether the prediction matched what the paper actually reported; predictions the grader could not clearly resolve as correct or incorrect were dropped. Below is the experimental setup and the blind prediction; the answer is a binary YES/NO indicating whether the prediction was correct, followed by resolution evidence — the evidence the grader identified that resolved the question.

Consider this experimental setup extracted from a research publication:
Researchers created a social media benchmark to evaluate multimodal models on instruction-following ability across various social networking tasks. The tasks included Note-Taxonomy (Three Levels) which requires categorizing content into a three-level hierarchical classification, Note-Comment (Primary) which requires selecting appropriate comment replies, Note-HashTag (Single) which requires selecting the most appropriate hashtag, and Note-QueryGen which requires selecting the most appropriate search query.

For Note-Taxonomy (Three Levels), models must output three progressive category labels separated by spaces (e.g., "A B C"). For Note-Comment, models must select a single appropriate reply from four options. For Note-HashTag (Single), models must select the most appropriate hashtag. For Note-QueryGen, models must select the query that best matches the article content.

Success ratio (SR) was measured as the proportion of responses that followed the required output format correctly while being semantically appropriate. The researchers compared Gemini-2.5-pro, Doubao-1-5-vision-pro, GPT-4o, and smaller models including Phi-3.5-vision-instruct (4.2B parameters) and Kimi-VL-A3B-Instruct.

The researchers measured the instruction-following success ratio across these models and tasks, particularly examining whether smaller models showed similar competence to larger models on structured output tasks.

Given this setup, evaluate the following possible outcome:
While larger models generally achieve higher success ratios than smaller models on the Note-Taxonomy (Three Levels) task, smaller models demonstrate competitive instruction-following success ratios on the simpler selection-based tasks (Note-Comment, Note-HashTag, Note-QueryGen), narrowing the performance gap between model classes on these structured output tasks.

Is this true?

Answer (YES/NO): NO